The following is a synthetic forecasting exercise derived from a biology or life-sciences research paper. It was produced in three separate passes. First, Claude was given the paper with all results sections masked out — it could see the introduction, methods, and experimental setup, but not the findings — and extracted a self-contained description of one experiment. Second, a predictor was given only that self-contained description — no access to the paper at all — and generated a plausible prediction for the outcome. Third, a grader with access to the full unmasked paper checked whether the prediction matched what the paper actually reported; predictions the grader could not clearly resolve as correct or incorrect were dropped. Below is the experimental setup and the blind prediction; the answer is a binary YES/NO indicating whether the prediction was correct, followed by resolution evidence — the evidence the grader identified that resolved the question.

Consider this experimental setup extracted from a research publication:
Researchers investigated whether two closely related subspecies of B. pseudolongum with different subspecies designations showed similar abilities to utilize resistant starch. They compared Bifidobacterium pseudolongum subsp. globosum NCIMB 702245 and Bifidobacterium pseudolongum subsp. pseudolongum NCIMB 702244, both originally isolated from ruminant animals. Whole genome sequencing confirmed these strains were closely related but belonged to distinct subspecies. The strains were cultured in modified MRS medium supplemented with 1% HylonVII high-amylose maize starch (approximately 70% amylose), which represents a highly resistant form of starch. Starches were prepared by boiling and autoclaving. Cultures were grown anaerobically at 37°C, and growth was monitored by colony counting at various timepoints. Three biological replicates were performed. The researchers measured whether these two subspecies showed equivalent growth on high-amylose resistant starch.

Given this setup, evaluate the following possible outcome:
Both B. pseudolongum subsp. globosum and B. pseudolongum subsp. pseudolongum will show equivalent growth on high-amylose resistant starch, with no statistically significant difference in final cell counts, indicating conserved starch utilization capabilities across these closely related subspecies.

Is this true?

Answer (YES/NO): NO